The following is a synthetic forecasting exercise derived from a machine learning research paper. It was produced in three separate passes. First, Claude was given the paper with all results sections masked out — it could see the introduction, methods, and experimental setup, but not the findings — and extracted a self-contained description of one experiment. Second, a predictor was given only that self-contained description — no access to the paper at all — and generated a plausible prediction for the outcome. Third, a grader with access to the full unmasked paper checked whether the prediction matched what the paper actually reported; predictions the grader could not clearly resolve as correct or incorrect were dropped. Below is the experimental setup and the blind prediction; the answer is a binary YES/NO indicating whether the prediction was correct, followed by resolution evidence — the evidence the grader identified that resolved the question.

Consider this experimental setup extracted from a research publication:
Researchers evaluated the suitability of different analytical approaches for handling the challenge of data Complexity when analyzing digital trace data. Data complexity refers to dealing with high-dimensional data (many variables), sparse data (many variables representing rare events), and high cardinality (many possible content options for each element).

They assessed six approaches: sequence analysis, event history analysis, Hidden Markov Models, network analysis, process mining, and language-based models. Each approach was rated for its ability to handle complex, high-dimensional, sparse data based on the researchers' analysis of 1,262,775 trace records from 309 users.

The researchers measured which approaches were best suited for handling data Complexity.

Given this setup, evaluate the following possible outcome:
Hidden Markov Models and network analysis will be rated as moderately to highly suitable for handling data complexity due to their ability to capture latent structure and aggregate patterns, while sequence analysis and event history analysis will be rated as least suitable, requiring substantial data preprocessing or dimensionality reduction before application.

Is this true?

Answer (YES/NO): NO